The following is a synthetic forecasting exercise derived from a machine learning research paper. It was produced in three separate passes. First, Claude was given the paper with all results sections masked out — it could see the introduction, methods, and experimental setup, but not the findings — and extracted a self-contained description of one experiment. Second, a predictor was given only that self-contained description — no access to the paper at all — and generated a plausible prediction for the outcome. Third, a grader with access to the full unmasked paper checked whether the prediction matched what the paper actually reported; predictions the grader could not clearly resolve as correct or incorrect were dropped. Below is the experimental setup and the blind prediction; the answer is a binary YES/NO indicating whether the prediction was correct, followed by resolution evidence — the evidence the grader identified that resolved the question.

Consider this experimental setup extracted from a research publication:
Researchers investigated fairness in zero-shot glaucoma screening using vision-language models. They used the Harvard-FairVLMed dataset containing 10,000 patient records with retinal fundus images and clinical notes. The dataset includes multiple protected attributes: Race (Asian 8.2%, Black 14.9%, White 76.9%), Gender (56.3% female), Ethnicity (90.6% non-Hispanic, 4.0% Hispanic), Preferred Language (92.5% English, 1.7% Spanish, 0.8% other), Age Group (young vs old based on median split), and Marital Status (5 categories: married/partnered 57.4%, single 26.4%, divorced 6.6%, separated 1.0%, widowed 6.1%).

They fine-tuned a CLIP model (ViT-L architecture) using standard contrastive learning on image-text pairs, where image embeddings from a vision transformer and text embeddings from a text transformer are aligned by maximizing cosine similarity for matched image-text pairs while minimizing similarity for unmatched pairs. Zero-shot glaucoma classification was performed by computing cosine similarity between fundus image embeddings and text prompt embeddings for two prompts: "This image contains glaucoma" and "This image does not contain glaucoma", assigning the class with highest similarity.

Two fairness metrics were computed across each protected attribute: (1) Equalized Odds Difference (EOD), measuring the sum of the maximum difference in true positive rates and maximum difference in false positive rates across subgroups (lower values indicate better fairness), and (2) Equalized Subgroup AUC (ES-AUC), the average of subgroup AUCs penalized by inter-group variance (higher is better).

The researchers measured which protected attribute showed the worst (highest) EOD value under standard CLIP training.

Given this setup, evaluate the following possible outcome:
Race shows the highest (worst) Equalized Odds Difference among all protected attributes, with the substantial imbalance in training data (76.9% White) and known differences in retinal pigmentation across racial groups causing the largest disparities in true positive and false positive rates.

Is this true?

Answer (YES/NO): NO